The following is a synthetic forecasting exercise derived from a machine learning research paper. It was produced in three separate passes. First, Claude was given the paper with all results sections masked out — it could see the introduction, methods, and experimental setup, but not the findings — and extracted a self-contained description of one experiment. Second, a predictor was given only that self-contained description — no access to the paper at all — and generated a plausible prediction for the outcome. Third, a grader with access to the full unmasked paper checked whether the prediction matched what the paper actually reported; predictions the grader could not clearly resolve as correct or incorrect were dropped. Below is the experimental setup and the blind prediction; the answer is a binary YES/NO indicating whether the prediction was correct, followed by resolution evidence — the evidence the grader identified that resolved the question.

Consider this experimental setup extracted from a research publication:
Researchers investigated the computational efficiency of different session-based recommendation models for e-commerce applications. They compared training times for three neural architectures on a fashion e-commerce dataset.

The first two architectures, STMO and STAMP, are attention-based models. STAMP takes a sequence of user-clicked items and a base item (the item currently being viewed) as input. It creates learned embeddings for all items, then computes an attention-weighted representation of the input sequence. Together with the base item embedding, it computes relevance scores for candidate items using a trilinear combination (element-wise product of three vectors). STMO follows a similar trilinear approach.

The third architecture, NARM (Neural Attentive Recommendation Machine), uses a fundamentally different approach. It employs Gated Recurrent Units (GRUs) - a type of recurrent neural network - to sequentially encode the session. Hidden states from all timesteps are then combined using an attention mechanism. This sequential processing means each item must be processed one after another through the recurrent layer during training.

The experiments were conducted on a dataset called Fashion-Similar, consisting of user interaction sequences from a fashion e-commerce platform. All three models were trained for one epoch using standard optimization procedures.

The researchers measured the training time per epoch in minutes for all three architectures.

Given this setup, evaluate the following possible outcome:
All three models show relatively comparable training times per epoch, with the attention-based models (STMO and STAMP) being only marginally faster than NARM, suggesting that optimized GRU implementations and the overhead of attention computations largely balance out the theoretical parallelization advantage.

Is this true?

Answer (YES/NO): NO